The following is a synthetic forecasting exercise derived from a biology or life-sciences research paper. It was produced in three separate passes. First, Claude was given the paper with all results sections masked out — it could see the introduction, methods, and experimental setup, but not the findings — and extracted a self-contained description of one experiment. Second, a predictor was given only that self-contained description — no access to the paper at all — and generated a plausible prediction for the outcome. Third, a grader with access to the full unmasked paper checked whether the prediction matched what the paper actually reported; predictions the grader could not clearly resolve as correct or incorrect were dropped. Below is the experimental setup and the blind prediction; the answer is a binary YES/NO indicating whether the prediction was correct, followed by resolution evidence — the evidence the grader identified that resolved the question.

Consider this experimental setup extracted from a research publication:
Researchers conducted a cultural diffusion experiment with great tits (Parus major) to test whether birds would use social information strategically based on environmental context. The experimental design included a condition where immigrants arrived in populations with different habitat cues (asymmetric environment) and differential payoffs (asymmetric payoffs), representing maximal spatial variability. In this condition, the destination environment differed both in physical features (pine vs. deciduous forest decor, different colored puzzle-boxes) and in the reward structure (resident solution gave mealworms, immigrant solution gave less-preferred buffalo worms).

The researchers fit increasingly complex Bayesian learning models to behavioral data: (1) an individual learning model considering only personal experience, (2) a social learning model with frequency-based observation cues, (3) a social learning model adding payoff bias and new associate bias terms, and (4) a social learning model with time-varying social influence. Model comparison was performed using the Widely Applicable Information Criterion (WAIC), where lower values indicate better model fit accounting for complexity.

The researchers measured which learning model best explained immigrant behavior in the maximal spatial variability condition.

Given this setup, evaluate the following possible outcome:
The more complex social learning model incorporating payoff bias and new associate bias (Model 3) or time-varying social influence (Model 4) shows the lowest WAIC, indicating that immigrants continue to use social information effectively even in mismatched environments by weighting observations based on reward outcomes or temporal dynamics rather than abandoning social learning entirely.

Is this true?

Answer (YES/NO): YES